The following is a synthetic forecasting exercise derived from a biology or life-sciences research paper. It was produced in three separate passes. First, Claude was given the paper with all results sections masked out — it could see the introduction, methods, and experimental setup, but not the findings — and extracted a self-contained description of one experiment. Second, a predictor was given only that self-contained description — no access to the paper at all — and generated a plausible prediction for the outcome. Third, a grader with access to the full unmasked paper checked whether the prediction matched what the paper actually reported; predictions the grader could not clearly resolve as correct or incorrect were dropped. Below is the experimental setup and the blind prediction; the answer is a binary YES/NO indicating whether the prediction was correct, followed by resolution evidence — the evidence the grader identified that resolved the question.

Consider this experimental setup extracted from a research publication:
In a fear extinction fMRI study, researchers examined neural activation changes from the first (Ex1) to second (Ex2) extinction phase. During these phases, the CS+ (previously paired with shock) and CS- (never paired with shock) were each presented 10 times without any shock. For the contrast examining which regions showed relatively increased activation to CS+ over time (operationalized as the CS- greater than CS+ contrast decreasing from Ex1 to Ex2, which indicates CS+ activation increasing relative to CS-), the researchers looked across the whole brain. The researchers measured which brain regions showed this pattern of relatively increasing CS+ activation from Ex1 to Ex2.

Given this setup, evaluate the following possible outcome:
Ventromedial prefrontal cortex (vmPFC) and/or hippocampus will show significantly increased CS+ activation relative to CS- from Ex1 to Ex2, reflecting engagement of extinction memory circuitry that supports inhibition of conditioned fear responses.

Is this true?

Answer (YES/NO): NO